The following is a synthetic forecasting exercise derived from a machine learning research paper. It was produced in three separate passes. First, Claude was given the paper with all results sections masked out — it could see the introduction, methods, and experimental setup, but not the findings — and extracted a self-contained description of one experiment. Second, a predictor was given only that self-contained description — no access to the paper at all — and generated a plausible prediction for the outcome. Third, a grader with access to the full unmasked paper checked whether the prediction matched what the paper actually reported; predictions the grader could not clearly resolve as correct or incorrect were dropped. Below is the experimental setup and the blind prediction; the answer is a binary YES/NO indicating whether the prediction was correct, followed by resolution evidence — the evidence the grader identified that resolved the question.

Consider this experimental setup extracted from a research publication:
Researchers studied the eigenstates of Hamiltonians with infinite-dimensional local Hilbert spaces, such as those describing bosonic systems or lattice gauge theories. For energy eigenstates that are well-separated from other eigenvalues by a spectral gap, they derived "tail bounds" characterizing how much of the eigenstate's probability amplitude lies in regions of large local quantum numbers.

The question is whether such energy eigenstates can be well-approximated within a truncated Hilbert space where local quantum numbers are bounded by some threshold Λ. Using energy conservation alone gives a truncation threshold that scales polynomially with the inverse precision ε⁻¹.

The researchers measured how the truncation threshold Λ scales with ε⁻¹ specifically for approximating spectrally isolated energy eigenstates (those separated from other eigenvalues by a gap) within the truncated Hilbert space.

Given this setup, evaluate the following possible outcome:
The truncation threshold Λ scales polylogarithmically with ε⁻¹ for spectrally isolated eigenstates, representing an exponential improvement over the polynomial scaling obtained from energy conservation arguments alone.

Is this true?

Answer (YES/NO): YES